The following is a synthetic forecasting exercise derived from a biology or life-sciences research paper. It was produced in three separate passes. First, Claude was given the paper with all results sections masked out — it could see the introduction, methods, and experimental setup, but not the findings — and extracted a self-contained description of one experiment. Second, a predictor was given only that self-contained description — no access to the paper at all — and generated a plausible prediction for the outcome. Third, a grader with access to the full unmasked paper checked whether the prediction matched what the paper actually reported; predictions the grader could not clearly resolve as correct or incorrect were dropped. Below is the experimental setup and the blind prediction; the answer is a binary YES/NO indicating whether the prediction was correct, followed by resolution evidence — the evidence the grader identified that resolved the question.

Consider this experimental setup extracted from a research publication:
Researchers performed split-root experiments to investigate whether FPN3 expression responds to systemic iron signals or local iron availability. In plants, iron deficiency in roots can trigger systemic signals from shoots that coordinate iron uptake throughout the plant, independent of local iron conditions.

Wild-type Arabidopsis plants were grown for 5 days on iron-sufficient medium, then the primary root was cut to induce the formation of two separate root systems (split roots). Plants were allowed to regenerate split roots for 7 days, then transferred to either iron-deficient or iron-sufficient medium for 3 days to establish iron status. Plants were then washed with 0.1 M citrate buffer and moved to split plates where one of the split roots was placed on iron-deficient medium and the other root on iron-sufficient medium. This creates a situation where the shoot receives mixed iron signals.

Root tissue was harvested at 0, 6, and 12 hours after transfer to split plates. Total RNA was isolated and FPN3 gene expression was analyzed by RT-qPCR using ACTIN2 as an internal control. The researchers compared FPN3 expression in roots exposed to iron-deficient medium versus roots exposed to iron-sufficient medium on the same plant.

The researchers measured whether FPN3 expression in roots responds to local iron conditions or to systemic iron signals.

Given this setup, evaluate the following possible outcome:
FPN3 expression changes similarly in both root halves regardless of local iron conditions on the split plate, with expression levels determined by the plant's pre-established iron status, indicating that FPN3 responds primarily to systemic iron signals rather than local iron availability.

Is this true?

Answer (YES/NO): NO